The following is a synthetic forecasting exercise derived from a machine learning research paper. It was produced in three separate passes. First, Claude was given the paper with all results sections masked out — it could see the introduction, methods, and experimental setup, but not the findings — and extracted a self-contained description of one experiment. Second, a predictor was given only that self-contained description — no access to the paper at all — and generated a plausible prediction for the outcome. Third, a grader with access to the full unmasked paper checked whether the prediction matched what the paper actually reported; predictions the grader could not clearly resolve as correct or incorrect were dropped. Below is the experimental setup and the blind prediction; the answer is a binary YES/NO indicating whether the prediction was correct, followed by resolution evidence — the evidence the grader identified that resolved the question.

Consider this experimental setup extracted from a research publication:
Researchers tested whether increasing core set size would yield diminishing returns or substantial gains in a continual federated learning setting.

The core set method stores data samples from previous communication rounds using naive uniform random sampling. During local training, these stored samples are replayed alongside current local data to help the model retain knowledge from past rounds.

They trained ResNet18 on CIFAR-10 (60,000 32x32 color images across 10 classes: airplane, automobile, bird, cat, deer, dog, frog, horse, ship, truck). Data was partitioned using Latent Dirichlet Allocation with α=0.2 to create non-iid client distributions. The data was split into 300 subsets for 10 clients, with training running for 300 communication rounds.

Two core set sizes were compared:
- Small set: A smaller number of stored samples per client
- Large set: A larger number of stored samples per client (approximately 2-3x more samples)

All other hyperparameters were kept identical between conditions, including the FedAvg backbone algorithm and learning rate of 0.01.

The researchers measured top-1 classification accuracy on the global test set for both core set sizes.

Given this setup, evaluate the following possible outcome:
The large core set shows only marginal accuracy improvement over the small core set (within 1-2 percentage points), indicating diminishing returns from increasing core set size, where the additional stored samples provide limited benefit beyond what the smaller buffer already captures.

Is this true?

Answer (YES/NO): YES